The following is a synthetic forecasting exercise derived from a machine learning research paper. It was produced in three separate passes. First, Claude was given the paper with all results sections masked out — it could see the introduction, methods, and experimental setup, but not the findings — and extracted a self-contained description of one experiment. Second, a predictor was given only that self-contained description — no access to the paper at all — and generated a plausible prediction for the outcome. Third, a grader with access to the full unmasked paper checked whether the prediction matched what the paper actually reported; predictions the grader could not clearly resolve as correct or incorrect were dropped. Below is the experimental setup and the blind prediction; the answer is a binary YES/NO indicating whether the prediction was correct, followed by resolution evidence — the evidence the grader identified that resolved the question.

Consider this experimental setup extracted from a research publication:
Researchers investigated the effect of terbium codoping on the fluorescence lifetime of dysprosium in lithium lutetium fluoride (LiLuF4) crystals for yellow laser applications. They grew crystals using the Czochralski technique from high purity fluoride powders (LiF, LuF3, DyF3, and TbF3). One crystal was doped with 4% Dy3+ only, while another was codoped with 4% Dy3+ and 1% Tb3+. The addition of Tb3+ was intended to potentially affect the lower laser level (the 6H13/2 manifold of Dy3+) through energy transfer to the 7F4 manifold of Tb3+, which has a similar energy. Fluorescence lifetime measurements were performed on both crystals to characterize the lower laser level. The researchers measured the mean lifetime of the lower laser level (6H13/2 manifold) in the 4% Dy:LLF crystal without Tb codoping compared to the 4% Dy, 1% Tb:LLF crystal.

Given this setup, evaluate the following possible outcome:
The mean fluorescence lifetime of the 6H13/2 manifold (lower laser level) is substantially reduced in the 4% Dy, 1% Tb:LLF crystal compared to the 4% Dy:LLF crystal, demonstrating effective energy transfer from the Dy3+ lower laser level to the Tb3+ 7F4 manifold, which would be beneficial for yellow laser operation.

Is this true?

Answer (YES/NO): YES